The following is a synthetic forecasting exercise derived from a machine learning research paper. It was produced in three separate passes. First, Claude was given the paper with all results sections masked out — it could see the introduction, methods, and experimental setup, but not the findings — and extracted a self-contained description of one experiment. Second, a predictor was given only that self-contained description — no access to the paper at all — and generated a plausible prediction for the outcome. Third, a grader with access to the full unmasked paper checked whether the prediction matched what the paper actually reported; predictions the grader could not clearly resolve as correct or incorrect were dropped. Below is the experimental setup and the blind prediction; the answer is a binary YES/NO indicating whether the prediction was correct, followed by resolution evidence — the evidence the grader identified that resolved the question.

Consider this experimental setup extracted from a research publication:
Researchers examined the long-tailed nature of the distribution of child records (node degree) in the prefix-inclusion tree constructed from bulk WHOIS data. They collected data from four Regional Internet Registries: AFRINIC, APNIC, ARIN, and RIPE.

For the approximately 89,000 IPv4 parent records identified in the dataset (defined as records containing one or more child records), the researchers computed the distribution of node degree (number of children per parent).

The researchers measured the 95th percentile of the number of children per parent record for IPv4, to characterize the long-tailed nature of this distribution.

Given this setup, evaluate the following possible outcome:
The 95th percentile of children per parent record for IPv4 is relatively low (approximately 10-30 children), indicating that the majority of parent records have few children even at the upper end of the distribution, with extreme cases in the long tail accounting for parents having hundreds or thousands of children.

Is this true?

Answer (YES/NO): NO